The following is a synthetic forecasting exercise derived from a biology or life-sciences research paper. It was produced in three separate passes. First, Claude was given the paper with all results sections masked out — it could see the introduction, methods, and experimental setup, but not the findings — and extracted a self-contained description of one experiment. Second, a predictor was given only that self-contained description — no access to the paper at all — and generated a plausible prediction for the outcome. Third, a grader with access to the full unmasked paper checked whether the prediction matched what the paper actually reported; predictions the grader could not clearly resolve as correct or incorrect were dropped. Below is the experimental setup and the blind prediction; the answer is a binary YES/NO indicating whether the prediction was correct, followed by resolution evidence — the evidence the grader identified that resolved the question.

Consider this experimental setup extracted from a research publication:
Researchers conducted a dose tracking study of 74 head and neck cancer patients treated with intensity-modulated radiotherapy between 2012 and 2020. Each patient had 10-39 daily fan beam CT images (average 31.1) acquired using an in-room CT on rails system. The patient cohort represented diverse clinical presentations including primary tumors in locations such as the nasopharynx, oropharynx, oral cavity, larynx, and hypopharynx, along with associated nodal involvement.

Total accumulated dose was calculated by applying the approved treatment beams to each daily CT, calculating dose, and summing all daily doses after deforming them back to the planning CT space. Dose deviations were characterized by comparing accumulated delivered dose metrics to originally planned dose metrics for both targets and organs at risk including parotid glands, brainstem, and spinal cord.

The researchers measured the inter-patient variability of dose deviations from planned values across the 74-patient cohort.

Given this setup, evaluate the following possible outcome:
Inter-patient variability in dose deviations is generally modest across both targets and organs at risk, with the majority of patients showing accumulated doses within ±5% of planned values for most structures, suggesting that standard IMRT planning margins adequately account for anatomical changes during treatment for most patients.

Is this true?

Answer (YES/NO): NO